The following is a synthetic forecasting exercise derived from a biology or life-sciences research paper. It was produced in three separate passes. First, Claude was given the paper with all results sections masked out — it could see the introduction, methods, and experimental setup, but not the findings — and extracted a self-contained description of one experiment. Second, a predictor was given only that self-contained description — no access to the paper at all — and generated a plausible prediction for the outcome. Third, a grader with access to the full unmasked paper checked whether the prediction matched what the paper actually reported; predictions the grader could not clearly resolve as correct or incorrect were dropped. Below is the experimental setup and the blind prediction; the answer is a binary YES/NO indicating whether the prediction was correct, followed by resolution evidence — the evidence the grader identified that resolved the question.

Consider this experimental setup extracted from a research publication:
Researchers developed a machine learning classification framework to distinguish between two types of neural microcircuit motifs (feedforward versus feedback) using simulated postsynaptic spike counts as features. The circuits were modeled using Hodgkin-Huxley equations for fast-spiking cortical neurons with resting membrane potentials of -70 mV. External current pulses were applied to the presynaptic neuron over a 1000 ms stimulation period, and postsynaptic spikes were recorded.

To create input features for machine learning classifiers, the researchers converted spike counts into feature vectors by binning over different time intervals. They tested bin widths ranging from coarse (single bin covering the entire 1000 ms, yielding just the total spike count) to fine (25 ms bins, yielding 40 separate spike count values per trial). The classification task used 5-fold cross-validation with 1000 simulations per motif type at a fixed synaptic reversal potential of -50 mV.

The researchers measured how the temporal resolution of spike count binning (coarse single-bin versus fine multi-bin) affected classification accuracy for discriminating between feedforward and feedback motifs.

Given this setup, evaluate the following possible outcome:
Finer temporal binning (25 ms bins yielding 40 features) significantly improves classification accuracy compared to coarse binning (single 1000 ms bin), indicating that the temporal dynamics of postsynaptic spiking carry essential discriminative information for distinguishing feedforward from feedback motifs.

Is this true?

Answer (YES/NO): NO